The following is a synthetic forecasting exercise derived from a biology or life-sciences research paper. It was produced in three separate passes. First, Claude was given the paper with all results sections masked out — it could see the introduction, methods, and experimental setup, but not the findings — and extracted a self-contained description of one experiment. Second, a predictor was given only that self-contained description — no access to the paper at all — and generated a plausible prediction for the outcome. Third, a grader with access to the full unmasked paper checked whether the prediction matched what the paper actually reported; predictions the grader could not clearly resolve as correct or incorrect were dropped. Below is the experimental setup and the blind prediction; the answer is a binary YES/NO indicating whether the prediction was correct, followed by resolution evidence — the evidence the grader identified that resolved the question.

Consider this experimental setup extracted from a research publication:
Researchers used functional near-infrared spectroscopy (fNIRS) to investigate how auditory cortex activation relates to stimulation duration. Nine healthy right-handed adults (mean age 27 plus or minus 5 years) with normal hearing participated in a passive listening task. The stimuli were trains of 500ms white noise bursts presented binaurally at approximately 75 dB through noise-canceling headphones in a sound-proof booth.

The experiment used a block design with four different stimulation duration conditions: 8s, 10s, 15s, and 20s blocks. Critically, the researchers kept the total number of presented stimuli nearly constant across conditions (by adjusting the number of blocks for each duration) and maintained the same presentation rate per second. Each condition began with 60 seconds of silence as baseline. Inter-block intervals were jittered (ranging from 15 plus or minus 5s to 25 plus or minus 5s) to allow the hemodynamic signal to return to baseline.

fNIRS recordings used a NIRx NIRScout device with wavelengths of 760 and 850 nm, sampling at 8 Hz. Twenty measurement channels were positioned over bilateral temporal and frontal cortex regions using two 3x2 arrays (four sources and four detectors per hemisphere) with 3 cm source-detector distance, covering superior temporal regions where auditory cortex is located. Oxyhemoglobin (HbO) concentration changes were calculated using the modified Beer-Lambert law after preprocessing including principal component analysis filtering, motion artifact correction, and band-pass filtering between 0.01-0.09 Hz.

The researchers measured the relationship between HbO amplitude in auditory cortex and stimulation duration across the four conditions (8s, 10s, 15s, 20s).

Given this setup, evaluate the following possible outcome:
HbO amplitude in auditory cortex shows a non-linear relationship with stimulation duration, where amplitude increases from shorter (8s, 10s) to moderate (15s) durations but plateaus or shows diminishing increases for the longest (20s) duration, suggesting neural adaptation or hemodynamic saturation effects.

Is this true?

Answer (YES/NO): YES